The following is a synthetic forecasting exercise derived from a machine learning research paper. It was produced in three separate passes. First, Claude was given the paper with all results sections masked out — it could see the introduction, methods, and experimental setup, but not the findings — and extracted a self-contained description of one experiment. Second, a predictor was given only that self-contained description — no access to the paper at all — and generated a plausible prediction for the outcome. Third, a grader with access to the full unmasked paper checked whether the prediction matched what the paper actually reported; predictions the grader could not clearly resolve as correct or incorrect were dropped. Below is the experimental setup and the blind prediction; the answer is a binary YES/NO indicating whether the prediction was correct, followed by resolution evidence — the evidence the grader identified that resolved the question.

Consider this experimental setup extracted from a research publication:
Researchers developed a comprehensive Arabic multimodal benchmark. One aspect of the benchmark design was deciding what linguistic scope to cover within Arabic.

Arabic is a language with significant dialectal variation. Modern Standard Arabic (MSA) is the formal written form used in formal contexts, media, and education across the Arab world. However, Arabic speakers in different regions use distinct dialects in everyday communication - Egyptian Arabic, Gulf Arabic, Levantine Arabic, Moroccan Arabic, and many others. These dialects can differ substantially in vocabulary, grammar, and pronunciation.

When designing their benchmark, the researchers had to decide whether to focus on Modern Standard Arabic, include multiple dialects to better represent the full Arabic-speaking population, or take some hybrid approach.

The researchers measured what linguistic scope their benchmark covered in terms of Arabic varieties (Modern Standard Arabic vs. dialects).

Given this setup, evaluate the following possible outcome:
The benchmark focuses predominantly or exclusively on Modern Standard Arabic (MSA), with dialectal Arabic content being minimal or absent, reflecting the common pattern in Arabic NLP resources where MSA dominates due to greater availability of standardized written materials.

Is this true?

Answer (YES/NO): YES